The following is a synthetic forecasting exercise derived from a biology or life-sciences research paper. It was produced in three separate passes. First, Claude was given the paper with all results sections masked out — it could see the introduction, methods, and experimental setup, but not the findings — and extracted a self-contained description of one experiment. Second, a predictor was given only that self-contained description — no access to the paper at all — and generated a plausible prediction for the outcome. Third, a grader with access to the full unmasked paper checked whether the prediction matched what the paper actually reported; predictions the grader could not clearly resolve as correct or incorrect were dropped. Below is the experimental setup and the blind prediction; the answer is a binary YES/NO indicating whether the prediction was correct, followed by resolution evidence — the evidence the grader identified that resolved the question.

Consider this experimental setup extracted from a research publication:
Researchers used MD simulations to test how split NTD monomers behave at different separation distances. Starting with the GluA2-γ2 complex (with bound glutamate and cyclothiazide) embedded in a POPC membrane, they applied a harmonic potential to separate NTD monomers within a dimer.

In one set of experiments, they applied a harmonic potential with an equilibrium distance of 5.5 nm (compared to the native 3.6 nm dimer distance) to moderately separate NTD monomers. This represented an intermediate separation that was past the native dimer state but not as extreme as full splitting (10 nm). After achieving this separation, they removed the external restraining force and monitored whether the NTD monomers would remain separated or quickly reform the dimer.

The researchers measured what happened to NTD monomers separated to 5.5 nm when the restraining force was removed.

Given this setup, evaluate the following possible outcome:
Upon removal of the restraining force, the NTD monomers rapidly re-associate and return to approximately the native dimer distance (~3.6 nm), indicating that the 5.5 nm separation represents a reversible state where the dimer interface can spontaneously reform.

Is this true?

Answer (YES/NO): YES